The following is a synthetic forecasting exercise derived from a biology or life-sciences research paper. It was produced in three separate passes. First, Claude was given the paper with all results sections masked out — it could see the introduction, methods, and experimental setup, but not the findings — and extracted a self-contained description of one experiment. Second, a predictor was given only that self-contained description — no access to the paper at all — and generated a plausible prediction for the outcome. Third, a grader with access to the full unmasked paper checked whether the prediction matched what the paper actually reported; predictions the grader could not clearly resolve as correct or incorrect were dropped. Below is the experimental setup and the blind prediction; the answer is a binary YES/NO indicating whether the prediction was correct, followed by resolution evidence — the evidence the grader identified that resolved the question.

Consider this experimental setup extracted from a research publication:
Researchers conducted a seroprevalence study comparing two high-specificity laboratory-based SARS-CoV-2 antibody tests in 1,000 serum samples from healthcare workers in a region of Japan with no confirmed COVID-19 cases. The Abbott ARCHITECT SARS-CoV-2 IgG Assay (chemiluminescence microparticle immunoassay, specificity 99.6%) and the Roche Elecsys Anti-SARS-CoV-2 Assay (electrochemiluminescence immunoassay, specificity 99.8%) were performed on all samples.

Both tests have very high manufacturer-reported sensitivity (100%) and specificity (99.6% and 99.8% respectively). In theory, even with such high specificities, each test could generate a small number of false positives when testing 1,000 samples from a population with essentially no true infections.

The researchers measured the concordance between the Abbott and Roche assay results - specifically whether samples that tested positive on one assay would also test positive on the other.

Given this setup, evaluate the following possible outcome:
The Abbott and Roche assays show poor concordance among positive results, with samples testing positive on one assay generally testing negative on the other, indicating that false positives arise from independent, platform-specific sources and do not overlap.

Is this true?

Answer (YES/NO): YES